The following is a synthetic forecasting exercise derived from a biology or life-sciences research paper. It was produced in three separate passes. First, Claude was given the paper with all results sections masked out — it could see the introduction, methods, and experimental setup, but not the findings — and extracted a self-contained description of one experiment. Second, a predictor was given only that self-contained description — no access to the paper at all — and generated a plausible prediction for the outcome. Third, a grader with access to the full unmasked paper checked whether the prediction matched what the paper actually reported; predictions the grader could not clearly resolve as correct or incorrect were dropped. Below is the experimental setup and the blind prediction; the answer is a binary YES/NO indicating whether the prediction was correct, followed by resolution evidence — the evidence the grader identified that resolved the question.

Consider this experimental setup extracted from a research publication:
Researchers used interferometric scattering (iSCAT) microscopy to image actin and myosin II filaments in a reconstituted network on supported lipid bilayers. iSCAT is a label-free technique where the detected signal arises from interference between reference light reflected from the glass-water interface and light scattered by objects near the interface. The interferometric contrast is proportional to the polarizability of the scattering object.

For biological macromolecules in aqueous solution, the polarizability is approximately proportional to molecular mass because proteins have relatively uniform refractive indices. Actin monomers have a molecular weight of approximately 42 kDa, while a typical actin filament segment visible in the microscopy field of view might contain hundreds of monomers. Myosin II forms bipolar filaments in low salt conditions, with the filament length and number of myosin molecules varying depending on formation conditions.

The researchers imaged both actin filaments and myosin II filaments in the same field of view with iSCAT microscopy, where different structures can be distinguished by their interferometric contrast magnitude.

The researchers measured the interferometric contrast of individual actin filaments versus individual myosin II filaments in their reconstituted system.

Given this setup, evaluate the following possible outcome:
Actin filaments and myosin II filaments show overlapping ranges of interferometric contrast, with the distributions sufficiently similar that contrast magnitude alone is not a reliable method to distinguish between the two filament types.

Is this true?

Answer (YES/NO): NO